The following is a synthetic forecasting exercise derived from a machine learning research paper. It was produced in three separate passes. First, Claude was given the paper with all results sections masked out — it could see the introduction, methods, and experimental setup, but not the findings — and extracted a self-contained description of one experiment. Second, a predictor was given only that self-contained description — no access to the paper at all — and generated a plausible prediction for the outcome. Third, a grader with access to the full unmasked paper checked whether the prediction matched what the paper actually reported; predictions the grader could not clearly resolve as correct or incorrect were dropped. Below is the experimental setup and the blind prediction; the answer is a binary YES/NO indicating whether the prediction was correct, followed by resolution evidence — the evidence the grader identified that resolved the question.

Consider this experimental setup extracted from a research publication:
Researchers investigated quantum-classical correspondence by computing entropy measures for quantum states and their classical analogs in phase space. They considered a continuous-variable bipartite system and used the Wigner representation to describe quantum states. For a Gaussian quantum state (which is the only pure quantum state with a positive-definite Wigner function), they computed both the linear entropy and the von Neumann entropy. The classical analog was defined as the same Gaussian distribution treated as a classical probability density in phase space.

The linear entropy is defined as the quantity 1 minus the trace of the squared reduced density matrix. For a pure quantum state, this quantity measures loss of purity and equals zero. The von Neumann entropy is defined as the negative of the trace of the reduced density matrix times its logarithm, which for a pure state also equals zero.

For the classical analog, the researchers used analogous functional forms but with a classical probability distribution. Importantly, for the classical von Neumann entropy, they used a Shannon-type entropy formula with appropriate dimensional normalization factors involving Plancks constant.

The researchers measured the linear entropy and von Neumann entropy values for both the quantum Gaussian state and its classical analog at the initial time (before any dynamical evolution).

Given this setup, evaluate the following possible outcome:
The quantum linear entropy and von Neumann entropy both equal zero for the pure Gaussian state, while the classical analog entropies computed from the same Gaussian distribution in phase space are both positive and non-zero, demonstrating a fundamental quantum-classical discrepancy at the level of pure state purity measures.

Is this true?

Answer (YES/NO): NO